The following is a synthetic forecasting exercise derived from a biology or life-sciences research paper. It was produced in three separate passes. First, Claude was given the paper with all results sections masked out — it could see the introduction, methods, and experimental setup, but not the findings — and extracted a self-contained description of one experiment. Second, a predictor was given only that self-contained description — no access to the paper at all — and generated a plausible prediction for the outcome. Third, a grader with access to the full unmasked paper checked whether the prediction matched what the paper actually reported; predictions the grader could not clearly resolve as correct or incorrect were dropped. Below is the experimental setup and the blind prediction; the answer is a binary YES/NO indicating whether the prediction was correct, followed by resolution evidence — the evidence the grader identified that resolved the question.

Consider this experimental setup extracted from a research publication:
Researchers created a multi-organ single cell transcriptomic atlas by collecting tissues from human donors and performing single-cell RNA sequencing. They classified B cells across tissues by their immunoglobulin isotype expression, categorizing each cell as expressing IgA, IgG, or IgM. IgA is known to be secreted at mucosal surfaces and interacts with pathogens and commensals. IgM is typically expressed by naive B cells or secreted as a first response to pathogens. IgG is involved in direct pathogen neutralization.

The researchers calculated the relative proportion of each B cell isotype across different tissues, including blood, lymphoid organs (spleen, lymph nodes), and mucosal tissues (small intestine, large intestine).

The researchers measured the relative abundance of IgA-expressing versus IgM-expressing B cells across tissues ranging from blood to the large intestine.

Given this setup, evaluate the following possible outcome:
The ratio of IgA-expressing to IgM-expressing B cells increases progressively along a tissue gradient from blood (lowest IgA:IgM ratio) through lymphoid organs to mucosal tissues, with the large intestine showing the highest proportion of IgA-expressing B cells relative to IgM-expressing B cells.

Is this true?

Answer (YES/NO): YES